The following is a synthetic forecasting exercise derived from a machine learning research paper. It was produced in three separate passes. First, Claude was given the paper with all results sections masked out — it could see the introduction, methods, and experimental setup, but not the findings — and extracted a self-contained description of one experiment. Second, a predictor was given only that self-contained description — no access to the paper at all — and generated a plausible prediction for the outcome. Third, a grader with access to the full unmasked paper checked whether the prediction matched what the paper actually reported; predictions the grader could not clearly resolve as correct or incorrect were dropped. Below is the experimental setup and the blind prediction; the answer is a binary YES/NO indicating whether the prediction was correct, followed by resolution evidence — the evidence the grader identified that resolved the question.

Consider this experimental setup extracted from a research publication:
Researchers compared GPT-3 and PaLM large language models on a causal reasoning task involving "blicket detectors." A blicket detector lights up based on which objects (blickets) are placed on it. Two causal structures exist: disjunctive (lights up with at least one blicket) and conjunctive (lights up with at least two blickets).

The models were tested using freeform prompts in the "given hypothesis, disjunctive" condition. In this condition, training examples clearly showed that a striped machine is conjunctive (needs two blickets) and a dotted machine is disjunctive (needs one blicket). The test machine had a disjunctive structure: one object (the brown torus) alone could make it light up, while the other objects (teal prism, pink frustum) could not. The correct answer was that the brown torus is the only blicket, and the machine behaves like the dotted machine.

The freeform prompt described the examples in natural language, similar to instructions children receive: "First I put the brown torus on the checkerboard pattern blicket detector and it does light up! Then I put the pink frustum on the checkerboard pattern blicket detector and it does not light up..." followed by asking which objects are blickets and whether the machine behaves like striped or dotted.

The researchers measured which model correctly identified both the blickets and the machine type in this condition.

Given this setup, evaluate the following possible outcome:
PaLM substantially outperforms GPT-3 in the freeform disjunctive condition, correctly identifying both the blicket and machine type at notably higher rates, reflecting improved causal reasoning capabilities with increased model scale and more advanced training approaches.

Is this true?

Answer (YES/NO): NO